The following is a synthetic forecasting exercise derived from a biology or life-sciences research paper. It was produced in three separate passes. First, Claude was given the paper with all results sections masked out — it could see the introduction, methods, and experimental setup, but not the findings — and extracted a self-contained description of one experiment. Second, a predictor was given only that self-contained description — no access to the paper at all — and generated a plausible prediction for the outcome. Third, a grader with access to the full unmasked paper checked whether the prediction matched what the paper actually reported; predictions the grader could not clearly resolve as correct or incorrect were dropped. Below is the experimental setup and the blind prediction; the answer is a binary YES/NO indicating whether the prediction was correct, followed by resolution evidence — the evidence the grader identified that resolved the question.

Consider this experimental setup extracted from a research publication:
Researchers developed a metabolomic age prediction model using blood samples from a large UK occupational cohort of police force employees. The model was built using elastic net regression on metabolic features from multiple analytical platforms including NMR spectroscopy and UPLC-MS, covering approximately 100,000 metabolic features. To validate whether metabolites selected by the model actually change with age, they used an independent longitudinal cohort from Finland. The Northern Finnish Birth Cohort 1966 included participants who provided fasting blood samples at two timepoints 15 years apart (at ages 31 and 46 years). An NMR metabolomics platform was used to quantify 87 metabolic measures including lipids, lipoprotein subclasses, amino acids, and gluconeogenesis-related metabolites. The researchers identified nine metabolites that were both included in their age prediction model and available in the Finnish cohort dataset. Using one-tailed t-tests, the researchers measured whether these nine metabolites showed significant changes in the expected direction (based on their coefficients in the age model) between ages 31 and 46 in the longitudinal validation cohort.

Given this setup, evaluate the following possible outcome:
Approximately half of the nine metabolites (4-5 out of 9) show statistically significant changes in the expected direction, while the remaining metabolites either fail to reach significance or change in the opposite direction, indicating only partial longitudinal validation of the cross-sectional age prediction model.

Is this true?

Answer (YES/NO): NO